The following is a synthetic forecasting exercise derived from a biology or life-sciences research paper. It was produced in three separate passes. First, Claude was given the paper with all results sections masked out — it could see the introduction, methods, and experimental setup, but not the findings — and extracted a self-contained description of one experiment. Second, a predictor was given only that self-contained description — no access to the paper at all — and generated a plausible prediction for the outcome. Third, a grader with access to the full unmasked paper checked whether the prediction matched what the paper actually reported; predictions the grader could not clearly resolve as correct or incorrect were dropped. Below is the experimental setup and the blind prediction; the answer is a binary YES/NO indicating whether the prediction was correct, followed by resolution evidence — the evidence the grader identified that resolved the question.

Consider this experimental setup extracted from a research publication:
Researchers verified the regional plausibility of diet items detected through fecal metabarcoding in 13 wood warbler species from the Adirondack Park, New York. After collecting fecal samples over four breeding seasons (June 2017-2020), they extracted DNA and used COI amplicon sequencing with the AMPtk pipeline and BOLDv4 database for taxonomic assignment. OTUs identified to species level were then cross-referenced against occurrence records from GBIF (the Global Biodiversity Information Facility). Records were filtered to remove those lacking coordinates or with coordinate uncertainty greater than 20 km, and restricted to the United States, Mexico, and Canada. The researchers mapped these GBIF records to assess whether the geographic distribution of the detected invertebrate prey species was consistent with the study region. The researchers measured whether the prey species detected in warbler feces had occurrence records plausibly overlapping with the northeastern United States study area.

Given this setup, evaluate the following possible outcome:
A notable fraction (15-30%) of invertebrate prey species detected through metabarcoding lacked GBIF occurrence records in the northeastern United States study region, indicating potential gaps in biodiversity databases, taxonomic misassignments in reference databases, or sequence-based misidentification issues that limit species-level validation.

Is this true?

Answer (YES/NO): NO